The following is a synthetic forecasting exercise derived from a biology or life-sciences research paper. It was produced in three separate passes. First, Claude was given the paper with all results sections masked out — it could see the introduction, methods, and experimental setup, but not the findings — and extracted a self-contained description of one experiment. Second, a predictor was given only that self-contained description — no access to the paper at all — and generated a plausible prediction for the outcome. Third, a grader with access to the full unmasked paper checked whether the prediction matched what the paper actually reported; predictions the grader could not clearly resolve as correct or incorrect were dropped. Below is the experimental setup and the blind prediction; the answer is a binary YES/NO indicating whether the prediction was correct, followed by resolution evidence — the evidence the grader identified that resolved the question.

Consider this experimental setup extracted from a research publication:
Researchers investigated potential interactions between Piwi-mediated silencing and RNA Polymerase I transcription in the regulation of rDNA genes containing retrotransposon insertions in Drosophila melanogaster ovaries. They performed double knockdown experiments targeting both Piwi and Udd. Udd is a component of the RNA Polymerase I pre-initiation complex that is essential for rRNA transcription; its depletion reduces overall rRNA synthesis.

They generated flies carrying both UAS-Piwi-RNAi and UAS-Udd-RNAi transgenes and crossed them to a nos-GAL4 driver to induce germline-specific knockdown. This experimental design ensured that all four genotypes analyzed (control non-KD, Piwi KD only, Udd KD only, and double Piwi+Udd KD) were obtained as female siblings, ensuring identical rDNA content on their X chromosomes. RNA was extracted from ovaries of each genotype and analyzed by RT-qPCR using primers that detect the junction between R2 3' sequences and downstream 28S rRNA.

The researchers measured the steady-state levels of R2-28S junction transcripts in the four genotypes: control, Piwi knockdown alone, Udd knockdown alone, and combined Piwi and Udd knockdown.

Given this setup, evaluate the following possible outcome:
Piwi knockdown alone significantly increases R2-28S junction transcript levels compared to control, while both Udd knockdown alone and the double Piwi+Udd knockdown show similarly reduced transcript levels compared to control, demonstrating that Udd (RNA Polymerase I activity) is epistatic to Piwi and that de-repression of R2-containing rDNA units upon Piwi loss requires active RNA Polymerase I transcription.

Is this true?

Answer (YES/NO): NO